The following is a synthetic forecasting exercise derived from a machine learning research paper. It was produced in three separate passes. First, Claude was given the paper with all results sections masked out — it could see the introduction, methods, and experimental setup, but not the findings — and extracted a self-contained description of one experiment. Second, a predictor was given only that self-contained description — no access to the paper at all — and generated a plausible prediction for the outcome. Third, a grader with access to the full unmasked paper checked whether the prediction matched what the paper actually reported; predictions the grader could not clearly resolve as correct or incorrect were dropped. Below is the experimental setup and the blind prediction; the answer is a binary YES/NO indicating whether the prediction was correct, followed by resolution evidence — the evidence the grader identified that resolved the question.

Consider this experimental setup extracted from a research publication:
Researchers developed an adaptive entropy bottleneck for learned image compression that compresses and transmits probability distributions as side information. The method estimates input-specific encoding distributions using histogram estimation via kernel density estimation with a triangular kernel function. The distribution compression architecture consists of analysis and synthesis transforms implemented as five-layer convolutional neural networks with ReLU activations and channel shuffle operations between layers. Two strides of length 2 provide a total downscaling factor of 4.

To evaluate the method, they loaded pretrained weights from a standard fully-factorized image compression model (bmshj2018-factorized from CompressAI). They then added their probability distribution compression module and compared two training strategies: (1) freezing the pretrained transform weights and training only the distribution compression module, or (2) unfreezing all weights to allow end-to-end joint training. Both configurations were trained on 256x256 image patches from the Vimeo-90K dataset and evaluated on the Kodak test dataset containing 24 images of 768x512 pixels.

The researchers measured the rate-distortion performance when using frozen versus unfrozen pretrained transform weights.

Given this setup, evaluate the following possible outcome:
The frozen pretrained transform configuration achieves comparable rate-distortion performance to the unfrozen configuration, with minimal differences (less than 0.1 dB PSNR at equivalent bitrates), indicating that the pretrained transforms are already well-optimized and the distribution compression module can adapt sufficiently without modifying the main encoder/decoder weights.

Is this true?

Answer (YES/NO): NO